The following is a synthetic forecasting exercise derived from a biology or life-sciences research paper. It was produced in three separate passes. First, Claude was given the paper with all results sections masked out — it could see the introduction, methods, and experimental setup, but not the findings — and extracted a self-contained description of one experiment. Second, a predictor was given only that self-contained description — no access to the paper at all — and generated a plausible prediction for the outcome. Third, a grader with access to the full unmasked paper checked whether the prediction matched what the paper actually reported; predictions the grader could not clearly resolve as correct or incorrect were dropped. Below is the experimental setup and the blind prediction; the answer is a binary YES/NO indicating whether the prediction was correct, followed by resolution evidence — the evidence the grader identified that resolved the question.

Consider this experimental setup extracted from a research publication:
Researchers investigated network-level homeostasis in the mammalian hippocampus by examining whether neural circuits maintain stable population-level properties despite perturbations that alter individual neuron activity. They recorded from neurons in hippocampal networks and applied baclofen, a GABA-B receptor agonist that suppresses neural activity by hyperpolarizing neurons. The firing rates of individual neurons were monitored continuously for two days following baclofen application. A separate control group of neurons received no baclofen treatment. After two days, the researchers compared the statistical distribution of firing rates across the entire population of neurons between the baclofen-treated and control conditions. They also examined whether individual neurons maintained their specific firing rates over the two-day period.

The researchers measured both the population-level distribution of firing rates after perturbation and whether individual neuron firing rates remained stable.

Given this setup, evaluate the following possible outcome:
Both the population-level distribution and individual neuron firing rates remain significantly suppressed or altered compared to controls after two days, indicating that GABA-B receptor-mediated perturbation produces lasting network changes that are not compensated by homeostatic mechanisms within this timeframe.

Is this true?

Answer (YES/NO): NO